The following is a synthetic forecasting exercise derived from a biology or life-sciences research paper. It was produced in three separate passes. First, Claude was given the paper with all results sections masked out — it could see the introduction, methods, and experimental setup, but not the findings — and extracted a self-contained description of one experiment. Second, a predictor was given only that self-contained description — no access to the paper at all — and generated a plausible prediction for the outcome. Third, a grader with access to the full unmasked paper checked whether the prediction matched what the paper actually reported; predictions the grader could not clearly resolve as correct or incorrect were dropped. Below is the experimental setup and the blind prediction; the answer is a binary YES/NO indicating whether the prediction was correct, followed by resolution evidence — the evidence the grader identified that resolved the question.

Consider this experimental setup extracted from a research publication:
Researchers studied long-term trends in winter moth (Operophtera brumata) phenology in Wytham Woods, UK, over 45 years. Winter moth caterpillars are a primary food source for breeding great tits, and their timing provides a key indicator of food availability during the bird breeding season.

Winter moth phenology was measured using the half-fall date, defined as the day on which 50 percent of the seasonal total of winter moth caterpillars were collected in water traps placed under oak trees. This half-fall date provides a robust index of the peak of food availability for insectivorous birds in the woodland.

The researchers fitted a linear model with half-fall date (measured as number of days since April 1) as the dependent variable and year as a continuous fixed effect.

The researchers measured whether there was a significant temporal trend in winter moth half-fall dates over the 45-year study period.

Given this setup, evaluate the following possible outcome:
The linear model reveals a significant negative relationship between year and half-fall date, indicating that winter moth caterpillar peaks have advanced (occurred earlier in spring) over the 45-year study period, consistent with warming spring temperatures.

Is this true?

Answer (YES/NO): YES